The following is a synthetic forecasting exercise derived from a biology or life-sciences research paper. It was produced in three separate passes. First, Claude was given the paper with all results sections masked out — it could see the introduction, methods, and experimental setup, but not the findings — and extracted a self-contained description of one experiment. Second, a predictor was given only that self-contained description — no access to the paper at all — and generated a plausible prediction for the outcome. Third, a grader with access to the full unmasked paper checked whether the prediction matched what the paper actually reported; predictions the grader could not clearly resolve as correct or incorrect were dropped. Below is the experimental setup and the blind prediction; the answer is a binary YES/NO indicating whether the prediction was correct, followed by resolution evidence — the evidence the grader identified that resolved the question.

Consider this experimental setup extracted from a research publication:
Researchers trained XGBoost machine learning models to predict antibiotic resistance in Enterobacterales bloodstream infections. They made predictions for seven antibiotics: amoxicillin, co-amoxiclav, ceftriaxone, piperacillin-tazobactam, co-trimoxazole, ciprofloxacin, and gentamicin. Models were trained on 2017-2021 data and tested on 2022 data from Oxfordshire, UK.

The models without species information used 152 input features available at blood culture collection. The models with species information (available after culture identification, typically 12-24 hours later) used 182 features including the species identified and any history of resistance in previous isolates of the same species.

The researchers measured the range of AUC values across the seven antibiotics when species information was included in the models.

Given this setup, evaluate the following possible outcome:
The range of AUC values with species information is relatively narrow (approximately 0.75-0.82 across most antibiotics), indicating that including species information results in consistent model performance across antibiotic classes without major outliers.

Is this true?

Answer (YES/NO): NO